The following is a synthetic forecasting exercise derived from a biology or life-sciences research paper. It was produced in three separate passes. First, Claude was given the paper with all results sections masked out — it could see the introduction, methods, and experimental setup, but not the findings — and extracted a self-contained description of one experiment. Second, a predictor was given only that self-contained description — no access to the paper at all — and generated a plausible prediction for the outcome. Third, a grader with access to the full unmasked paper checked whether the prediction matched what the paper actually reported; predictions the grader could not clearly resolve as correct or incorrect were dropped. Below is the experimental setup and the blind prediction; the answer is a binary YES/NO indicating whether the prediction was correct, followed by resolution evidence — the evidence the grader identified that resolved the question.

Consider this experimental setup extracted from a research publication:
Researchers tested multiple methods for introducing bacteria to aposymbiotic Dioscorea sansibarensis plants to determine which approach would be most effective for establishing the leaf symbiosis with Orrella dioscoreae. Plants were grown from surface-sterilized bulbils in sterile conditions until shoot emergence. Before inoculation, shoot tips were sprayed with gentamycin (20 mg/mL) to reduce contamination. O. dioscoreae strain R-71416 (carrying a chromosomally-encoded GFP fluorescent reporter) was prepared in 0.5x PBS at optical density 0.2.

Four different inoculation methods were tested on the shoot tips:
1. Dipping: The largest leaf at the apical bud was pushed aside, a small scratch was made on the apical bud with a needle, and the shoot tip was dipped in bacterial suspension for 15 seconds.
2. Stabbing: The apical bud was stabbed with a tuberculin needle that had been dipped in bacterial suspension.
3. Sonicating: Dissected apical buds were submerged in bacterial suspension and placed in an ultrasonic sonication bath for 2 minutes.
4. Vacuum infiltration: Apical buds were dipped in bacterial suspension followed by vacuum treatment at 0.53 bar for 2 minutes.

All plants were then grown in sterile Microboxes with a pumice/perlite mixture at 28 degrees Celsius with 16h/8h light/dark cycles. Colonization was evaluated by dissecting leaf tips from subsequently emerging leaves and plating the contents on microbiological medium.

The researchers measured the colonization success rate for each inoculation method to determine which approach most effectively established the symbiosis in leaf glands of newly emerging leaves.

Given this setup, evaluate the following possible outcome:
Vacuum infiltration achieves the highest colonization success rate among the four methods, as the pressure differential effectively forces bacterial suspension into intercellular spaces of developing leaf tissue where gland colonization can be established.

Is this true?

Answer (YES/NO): NO